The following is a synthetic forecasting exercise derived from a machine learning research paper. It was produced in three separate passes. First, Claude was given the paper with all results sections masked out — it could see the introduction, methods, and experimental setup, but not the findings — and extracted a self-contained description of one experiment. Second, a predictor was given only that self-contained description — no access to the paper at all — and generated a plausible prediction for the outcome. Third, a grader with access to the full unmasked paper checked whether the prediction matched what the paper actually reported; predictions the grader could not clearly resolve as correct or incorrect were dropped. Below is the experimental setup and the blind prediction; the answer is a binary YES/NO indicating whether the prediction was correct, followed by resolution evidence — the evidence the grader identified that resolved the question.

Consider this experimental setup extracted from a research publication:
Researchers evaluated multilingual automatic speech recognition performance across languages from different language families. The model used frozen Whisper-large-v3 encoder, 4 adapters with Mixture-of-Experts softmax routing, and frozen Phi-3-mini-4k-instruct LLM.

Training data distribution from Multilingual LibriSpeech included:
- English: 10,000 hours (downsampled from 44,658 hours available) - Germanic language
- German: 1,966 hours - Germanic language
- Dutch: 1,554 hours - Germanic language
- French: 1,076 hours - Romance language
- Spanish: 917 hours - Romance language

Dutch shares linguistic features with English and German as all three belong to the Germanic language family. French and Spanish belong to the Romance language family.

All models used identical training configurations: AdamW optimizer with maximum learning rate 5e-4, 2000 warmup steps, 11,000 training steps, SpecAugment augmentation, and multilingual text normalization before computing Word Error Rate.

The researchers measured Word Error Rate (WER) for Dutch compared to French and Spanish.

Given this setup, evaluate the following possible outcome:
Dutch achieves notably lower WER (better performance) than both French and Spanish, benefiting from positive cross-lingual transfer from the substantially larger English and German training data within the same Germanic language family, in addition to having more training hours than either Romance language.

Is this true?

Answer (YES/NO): NO